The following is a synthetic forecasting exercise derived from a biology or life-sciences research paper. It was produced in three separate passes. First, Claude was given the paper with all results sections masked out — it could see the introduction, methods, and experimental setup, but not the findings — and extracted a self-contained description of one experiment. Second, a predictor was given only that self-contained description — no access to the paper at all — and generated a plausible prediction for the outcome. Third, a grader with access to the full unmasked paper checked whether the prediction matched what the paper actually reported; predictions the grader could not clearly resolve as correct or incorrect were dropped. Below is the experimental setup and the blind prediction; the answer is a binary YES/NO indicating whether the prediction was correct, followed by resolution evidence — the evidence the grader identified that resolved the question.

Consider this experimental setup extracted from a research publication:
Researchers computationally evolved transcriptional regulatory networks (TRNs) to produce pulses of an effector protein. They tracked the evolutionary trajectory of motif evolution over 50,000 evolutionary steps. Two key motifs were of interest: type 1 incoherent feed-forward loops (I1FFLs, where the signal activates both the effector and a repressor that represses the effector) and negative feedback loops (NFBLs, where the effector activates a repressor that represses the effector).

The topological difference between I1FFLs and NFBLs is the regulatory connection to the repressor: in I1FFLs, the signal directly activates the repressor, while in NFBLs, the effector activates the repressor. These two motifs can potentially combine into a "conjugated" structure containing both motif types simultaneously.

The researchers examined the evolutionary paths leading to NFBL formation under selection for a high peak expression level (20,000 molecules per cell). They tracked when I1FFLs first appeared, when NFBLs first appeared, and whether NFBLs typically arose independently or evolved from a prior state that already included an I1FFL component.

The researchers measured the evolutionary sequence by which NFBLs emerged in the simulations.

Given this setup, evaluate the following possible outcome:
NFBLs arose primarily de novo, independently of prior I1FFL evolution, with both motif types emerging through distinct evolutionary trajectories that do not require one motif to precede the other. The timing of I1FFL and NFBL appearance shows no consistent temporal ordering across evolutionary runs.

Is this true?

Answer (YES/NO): NO